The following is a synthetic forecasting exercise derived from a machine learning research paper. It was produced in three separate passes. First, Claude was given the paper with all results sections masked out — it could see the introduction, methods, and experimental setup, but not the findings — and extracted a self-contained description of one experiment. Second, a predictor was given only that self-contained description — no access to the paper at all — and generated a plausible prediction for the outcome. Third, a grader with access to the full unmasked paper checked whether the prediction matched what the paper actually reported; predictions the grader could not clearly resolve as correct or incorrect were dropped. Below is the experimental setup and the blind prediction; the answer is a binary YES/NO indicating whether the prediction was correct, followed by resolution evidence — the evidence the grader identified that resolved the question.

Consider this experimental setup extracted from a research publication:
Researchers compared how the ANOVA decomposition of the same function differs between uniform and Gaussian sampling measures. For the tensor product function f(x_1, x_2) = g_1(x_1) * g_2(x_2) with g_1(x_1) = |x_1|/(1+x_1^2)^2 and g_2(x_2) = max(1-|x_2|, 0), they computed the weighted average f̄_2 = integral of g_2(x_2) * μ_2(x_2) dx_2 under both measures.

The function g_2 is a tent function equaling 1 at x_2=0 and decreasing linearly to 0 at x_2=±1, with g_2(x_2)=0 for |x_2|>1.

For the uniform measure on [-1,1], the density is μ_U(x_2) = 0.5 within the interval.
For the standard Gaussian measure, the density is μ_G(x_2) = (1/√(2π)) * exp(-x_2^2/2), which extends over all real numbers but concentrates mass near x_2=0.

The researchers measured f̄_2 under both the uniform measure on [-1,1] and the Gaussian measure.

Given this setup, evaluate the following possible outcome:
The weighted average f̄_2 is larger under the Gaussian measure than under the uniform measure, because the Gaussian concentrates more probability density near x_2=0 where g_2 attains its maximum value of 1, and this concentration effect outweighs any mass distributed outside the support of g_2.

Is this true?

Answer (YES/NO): NO